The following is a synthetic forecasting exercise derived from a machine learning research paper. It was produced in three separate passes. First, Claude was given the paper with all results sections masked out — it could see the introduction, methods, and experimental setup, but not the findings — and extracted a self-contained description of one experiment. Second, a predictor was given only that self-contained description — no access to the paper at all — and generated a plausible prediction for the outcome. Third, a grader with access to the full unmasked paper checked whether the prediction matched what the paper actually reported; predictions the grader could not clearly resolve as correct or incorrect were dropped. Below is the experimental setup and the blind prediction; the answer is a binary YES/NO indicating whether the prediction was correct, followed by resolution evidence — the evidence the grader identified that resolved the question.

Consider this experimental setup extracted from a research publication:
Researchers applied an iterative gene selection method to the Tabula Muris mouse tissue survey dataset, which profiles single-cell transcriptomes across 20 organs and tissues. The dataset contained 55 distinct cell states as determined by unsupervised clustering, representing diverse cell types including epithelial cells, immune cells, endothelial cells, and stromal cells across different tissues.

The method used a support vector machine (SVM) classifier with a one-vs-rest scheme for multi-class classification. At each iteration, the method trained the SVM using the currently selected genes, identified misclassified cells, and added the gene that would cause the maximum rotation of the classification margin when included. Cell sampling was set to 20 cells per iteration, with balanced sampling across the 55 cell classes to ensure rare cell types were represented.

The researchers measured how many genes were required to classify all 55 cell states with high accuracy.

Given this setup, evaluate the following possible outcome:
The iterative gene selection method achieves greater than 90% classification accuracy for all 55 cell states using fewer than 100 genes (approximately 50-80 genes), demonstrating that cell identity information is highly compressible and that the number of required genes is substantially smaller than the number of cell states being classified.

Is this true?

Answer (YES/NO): NO